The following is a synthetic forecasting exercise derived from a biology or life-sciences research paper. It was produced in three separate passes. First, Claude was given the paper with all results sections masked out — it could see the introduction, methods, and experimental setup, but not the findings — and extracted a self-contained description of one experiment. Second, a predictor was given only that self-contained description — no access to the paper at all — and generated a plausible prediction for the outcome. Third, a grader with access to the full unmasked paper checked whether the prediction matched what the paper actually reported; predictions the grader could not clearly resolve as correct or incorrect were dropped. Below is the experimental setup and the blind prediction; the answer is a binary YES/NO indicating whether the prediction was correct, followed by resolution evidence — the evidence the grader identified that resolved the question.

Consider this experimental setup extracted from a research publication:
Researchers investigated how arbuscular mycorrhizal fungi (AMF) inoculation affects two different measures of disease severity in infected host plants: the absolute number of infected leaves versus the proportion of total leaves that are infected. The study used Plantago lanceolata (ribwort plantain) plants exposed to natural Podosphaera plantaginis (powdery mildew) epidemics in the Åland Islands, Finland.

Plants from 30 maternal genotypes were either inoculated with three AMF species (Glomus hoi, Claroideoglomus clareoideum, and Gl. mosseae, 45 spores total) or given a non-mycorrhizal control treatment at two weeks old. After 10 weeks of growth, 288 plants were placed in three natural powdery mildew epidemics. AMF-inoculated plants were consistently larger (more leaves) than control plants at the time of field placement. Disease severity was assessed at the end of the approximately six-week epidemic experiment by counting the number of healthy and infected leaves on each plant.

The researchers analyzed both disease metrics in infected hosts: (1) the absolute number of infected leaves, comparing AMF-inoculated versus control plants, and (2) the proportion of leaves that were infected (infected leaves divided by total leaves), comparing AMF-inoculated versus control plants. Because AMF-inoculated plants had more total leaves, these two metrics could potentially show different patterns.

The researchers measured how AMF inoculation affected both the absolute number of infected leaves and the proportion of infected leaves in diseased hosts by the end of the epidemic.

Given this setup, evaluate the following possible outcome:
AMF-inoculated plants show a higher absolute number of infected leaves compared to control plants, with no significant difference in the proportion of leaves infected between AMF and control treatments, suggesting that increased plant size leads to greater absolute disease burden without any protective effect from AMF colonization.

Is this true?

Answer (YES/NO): NO